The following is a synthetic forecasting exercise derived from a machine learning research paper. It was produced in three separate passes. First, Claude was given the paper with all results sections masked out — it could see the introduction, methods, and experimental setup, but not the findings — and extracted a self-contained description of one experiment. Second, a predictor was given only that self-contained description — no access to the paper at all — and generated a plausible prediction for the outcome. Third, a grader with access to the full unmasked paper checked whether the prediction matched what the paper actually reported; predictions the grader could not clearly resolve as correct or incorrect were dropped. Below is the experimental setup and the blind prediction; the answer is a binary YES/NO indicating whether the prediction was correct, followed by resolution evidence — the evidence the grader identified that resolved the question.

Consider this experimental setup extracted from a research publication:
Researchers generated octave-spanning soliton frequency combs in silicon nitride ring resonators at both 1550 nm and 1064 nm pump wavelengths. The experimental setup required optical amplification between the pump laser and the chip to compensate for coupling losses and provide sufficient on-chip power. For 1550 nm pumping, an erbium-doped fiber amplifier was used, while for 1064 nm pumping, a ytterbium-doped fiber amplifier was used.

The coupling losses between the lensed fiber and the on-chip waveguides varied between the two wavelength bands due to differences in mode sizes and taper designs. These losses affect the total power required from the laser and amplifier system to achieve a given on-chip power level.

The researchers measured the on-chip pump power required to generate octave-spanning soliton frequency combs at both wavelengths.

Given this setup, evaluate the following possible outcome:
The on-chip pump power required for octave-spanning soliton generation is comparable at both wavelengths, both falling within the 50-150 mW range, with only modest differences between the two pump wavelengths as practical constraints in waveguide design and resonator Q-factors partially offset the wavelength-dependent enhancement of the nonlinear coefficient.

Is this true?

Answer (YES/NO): NO